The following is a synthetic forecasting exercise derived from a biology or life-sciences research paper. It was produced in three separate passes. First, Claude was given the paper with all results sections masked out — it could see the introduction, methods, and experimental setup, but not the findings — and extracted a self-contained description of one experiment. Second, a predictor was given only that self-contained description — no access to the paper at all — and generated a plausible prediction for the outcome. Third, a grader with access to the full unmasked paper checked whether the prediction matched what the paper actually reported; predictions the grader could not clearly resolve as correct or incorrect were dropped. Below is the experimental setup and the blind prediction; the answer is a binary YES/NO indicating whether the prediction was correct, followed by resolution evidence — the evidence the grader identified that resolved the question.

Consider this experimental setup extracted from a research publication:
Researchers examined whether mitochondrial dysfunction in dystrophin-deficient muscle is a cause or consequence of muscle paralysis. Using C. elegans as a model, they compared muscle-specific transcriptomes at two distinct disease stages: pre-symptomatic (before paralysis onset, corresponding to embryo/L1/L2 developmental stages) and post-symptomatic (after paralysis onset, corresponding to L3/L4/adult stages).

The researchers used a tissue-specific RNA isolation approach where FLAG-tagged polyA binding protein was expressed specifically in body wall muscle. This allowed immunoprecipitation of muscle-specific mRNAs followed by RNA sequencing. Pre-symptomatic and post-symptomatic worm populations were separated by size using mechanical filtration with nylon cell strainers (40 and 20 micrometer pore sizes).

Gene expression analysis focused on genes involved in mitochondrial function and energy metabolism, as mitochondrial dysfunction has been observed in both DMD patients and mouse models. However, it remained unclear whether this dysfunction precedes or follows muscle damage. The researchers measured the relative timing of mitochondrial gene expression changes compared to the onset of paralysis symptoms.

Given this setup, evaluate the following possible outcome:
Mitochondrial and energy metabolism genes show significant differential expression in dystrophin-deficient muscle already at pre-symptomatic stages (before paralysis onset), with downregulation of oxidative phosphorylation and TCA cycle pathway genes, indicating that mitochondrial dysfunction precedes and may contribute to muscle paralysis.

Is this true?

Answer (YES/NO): NO